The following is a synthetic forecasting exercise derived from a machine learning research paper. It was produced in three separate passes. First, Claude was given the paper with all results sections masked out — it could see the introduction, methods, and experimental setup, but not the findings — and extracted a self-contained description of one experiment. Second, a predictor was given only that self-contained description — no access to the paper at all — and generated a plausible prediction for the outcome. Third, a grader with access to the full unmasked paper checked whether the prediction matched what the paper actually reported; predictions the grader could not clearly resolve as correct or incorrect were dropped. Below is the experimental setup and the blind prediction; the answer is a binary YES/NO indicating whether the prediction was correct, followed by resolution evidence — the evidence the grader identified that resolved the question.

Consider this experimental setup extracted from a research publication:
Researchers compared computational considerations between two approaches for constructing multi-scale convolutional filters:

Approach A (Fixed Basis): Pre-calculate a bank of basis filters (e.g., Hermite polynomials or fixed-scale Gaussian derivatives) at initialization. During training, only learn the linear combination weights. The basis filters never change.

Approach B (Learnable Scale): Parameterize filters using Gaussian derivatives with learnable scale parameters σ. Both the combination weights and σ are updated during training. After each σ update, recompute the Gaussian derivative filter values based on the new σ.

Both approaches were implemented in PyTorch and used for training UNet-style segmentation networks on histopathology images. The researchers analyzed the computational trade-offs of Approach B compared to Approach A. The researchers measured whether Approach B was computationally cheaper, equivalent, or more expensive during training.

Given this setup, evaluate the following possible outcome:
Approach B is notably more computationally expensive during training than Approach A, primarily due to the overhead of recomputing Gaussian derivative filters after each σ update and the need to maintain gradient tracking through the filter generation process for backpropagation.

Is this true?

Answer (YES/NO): YES